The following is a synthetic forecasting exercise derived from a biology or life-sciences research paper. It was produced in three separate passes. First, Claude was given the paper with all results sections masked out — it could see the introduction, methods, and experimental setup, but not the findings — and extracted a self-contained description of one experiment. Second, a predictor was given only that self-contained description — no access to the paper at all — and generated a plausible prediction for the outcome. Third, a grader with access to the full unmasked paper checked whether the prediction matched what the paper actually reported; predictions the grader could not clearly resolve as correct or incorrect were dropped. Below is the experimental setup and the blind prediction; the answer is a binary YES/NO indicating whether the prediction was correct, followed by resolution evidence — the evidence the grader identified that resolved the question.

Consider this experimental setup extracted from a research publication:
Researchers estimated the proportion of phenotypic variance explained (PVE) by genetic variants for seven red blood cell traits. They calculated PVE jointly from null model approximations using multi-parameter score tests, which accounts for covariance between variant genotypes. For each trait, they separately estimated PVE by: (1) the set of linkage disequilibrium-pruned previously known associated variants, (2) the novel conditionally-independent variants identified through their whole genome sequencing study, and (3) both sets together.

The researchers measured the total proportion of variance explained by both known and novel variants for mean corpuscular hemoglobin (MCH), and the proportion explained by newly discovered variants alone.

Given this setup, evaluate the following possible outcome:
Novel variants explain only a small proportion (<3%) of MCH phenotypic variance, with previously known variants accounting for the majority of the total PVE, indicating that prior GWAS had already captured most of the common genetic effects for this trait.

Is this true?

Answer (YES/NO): NO